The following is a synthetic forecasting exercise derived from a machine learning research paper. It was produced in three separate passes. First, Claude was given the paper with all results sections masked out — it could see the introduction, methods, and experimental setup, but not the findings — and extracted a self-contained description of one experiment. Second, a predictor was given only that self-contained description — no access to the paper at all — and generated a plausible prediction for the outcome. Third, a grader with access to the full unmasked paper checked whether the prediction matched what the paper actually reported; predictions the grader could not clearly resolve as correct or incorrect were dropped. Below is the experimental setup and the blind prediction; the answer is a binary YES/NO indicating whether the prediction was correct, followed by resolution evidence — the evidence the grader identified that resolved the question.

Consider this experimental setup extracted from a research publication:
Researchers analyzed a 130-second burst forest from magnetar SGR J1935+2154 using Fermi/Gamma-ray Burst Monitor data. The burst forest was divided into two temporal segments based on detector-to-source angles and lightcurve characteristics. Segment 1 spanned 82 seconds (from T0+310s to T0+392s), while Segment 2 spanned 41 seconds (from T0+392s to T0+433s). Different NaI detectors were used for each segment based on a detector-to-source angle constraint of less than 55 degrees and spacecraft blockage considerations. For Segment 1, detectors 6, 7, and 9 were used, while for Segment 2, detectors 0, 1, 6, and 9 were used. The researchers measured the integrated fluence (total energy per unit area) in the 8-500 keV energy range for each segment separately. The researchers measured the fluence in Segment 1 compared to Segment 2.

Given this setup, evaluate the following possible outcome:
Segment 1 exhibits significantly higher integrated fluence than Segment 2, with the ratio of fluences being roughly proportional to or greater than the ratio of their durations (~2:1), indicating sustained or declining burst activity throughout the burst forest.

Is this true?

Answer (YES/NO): NO